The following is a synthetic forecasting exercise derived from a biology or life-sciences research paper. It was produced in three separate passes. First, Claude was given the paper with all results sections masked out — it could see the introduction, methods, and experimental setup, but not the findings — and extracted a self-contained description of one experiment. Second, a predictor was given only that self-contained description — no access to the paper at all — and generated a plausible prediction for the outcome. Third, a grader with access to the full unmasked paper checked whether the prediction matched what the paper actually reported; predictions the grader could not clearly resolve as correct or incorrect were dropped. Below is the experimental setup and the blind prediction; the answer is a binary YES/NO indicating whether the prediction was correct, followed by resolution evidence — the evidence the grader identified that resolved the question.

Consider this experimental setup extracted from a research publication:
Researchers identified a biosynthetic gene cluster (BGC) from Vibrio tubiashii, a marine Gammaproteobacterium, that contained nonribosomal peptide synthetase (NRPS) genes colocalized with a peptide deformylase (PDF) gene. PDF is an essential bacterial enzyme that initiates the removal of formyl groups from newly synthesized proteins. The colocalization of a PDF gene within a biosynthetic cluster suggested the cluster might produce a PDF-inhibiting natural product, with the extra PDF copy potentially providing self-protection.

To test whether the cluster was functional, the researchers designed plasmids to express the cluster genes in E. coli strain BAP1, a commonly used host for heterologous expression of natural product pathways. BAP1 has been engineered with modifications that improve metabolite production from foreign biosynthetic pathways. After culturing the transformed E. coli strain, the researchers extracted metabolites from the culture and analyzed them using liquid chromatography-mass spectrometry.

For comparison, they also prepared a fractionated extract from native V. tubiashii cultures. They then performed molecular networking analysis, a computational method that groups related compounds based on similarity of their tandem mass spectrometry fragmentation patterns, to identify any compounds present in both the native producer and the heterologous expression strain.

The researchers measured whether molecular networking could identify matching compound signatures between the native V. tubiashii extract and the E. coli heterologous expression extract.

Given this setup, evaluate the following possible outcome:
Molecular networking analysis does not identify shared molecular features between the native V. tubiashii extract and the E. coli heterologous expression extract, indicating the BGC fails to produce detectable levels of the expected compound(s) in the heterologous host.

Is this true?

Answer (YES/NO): NO